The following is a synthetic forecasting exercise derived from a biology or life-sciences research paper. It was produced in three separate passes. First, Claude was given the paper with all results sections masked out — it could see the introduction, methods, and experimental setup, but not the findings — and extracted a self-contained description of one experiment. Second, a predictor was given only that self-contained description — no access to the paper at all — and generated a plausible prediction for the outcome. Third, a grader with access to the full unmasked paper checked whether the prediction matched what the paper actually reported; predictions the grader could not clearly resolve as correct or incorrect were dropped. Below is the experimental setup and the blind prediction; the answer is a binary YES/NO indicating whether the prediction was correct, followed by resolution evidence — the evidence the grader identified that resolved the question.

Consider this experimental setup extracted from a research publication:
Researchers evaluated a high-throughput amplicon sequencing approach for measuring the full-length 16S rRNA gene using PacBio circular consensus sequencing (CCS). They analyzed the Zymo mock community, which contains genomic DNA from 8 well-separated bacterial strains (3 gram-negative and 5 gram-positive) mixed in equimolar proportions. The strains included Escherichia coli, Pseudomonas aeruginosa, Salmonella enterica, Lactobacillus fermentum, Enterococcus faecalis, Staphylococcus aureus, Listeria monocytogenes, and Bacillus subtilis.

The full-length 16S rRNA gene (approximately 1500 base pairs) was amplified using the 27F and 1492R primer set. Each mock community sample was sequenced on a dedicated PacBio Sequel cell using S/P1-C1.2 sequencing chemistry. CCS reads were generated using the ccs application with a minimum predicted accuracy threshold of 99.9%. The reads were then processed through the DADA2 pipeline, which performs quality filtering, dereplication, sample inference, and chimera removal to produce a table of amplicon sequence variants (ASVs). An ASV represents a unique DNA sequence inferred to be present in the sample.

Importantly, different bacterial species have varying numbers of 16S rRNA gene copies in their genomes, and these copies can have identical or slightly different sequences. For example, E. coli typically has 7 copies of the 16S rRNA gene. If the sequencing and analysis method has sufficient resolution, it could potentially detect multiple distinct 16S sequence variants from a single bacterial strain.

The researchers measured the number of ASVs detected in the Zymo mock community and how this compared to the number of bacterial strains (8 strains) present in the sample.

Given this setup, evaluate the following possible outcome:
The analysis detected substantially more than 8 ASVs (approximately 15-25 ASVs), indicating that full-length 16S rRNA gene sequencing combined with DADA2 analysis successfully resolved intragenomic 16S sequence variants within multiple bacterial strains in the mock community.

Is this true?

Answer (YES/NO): NO